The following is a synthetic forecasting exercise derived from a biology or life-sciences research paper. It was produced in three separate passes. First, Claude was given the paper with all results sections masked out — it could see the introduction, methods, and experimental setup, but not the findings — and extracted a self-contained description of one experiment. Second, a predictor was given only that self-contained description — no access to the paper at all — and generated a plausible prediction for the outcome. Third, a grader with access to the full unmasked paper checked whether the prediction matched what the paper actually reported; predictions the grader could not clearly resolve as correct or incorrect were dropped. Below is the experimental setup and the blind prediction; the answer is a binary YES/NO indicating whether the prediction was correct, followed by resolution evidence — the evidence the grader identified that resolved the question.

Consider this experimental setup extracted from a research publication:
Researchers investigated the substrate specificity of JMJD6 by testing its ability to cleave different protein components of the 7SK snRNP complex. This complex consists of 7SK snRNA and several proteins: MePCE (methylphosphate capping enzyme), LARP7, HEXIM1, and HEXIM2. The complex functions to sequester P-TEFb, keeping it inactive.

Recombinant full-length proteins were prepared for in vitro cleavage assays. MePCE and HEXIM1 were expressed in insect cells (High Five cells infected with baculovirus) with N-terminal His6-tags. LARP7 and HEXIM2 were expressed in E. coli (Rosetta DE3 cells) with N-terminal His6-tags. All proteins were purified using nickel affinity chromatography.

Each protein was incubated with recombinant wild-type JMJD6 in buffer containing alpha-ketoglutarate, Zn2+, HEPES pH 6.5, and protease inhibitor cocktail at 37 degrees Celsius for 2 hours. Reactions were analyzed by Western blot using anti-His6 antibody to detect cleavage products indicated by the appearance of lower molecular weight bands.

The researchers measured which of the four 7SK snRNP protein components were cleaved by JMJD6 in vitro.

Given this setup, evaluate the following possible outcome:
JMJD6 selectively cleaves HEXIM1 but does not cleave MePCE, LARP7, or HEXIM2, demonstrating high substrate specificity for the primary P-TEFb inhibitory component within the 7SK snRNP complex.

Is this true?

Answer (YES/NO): NO